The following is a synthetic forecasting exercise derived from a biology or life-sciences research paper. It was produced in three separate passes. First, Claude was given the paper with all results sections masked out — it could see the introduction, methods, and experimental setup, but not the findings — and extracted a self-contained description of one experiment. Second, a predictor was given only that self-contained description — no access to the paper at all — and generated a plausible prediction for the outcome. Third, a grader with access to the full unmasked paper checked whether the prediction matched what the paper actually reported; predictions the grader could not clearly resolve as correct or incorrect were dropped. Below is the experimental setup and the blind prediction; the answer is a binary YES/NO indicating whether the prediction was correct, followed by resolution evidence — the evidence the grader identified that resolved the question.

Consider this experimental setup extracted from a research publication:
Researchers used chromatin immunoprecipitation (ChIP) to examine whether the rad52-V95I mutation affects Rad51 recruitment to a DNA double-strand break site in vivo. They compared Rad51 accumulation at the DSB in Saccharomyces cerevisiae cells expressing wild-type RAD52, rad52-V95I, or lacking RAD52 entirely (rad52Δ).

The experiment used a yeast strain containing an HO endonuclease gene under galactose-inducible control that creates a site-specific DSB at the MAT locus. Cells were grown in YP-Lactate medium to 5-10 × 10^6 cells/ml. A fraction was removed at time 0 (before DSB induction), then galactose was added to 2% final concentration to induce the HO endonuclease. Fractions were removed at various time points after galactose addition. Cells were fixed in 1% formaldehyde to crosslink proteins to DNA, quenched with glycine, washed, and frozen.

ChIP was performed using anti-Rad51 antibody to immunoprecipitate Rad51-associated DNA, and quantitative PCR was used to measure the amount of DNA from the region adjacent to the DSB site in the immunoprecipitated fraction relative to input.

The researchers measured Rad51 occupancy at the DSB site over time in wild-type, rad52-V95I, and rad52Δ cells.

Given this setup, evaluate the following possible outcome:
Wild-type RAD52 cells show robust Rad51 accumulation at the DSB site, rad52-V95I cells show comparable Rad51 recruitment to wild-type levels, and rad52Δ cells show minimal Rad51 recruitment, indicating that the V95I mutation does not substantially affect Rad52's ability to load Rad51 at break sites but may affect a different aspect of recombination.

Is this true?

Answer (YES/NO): NO